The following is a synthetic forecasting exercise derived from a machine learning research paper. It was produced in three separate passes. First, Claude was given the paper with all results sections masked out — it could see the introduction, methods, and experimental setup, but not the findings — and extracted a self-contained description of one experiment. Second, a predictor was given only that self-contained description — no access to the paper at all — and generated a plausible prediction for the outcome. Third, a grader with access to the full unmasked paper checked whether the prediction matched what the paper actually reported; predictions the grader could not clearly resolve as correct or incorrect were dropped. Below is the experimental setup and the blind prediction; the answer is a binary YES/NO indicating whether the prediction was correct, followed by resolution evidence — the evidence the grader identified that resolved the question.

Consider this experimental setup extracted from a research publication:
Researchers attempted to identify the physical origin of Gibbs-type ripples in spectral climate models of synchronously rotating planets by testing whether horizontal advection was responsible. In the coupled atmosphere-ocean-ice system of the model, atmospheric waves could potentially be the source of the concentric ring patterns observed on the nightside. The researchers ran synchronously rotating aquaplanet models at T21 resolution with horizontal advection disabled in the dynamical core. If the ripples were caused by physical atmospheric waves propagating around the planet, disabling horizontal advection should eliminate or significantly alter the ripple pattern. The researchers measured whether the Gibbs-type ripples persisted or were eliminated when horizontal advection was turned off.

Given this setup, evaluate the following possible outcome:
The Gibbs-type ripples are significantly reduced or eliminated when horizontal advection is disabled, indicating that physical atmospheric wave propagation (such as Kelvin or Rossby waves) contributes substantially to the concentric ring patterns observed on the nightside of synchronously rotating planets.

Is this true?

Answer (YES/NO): NO